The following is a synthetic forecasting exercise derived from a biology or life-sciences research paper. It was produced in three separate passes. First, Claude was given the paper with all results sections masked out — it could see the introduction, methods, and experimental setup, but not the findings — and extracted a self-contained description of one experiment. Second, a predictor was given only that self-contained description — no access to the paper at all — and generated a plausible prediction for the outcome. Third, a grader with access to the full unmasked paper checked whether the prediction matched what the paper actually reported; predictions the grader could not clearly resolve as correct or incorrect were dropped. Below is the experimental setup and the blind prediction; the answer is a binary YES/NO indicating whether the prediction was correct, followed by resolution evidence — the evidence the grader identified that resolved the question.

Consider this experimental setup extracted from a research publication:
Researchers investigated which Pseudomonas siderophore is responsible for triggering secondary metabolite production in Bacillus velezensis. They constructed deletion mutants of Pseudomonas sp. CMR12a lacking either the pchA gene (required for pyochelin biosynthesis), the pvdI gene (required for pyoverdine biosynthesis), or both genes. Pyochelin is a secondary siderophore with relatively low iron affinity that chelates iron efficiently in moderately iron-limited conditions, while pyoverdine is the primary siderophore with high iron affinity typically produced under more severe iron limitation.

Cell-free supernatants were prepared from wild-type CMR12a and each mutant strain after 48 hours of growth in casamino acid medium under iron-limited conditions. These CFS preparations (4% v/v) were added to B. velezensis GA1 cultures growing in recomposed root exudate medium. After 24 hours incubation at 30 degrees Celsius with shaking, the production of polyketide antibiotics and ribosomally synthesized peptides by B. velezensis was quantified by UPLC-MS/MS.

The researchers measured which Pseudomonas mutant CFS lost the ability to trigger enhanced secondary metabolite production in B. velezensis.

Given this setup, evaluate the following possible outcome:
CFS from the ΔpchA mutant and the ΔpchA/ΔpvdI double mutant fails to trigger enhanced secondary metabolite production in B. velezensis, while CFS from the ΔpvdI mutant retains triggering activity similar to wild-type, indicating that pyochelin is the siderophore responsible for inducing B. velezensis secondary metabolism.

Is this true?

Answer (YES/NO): YES